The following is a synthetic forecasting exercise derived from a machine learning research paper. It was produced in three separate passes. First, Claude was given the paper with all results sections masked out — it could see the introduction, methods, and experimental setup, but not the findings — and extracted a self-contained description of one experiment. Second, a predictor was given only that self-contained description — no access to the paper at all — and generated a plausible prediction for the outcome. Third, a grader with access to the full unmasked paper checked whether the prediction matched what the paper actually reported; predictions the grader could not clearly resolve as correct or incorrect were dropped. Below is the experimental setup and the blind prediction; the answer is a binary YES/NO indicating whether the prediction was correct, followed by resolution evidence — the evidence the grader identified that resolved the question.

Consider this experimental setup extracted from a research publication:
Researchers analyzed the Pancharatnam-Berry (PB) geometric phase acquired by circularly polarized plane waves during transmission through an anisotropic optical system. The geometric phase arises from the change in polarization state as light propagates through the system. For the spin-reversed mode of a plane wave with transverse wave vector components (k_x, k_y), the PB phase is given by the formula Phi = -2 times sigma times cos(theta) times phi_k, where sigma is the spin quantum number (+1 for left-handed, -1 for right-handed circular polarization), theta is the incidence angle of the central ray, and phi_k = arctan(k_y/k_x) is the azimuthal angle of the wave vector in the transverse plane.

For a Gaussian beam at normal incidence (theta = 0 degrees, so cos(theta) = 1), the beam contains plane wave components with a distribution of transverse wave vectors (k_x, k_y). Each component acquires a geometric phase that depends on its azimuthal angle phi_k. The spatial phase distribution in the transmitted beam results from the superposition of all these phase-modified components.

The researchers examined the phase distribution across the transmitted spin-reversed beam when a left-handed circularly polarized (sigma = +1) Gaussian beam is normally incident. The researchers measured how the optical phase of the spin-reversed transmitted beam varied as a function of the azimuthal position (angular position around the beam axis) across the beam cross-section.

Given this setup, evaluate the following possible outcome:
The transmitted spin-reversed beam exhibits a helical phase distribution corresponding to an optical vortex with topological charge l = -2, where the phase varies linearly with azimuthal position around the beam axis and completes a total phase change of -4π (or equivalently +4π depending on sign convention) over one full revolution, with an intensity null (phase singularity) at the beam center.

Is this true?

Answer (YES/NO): YES